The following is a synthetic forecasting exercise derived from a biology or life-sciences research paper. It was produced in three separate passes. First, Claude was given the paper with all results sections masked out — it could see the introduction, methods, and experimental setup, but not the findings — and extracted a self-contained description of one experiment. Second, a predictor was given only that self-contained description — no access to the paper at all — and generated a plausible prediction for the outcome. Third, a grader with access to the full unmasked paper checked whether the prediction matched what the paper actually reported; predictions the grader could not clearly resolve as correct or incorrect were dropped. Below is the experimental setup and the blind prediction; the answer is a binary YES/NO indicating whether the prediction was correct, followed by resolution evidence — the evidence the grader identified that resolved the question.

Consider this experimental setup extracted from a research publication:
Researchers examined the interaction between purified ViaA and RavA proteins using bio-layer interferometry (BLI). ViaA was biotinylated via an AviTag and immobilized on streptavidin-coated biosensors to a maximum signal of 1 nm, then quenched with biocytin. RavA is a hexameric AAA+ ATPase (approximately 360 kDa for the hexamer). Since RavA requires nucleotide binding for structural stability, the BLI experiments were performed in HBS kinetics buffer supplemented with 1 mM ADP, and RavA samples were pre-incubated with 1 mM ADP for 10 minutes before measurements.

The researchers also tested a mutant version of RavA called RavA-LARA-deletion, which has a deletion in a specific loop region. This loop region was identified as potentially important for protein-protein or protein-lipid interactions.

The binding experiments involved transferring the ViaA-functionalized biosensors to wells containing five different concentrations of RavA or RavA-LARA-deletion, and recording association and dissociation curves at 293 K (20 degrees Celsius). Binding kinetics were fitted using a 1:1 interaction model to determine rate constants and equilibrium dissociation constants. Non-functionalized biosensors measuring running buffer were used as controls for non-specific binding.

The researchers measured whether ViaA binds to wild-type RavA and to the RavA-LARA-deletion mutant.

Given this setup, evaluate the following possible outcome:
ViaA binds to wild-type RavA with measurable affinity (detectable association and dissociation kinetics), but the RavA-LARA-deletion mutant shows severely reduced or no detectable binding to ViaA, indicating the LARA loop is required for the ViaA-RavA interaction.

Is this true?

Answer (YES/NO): NO